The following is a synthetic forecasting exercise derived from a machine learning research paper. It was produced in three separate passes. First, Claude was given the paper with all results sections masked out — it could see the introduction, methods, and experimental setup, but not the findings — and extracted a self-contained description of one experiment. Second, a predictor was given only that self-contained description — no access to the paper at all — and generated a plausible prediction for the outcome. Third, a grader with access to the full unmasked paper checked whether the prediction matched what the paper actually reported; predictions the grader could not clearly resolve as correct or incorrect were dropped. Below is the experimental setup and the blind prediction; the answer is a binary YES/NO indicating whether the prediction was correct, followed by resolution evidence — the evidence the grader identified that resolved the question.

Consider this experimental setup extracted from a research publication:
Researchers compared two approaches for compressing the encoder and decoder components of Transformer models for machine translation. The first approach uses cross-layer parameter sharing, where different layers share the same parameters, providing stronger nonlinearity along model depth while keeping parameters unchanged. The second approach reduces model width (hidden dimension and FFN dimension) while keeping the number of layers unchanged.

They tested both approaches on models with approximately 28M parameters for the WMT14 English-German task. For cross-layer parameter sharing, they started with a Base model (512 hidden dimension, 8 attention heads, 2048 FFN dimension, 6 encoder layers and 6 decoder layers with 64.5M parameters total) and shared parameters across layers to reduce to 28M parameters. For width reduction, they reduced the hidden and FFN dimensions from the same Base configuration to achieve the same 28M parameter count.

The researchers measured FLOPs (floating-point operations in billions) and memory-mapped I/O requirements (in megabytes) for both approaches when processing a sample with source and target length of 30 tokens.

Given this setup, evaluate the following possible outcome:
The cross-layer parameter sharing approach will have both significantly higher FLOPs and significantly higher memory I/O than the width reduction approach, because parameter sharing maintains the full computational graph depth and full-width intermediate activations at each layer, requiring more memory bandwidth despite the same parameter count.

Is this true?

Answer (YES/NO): YES